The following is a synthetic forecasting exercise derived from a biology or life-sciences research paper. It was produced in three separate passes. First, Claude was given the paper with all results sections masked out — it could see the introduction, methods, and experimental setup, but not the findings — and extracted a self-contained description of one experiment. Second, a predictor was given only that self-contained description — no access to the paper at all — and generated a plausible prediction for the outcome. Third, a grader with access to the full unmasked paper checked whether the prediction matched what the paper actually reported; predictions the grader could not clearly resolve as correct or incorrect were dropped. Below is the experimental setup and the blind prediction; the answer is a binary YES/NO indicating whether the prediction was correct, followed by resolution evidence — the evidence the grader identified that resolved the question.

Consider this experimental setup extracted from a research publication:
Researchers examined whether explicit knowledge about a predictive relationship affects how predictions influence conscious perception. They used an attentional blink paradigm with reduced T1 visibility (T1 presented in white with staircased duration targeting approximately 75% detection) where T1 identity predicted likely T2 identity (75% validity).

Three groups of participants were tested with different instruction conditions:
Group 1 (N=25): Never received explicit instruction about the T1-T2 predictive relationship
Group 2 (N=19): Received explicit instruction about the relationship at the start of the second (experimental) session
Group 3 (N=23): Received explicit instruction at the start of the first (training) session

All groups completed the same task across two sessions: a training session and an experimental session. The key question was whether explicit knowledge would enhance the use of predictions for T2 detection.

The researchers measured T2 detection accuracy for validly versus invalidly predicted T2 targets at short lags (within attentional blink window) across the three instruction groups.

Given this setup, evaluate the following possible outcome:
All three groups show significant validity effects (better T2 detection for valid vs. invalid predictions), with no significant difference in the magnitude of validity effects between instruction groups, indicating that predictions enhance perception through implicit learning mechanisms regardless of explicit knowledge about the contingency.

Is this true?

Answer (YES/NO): NO